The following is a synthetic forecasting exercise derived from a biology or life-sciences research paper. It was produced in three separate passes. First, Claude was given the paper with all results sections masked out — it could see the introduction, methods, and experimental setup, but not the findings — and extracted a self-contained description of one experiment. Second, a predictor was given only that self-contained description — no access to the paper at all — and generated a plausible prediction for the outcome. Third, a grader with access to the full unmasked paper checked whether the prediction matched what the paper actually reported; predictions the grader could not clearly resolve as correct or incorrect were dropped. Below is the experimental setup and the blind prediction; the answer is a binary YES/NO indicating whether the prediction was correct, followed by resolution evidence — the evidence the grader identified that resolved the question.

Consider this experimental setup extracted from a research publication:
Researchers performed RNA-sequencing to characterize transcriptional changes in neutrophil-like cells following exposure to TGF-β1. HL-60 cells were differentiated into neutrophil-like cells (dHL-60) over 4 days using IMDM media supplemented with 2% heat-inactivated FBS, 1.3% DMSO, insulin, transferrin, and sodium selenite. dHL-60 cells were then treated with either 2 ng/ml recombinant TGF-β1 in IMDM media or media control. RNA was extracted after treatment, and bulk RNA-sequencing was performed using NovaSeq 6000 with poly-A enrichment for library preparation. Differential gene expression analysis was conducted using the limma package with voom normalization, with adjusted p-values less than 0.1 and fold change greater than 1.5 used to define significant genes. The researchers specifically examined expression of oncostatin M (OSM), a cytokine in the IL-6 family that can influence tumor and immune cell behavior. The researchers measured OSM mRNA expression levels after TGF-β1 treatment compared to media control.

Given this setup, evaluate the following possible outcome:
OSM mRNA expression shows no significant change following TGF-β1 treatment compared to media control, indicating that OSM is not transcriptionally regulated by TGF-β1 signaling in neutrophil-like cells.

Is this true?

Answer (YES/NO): NO